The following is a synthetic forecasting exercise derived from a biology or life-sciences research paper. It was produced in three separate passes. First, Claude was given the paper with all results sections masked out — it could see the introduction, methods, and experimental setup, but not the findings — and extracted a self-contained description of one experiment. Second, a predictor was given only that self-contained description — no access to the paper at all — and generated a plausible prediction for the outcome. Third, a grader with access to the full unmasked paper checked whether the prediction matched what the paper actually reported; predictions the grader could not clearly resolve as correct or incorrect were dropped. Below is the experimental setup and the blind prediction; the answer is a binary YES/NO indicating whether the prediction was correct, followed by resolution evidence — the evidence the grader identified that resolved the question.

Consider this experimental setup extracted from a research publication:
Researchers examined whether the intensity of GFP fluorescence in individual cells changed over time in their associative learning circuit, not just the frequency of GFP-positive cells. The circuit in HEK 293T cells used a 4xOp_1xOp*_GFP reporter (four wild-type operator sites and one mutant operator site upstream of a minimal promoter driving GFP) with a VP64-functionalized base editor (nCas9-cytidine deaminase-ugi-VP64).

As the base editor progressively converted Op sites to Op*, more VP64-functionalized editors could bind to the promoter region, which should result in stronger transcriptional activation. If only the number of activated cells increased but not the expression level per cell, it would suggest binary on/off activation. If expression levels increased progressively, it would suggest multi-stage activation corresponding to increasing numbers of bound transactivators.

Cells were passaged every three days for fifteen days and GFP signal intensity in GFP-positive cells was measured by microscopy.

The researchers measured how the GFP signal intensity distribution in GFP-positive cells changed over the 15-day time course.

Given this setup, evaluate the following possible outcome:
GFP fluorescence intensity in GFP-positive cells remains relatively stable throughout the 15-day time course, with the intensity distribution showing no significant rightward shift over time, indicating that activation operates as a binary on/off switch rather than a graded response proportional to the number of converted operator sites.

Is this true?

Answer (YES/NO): NO